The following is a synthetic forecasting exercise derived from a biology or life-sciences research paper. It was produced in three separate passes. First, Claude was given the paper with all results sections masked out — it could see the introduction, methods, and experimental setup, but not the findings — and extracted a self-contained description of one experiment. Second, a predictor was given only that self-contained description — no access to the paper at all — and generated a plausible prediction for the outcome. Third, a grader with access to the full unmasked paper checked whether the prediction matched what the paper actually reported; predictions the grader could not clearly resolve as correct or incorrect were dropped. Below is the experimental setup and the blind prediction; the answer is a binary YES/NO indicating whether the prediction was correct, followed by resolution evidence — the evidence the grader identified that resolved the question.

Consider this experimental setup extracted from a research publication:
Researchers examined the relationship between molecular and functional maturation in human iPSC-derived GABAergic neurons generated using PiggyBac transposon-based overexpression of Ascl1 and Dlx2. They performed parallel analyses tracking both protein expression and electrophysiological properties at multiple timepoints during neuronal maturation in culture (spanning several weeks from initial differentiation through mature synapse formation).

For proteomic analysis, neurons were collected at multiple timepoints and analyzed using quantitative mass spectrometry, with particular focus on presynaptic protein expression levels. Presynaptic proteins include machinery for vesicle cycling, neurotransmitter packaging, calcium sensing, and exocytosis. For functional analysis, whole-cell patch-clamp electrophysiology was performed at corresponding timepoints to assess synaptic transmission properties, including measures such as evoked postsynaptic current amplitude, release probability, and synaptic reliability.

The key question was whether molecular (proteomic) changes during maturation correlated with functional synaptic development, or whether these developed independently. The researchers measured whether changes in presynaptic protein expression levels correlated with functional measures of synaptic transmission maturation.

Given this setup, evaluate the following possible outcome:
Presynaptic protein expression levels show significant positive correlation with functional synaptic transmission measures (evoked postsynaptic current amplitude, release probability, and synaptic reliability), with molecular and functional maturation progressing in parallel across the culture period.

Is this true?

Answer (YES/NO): NO